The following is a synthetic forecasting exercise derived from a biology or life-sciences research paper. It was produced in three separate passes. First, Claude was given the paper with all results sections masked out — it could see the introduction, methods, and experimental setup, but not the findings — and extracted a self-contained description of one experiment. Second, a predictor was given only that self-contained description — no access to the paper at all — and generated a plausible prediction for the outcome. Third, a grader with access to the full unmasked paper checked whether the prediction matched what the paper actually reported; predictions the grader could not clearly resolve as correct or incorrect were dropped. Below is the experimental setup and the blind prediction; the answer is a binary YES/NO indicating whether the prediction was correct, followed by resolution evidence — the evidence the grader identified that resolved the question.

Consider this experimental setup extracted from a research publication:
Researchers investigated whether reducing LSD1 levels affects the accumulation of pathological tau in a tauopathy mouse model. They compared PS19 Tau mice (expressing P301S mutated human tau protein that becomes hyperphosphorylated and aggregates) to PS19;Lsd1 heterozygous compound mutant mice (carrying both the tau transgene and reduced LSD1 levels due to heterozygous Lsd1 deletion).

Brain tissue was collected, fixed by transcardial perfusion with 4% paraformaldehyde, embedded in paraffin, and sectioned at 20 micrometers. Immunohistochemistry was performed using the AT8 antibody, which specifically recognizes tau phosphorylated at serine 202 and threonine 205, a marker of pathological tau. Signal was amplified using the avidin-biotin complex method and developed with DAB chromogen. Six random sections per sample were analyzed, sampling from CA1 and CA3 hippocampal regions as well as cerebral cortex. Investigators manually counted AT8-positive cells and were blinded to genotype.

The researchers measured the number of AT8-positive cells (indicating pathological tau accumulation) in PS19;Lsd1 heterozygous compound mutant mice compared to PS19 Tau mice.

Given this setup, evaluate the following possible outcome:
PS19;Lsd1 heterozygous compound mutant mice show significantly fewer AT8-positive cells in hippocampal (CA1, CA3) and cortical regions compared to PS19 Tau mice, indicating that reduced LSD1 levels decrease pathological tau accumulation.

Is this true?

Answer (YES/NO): NO